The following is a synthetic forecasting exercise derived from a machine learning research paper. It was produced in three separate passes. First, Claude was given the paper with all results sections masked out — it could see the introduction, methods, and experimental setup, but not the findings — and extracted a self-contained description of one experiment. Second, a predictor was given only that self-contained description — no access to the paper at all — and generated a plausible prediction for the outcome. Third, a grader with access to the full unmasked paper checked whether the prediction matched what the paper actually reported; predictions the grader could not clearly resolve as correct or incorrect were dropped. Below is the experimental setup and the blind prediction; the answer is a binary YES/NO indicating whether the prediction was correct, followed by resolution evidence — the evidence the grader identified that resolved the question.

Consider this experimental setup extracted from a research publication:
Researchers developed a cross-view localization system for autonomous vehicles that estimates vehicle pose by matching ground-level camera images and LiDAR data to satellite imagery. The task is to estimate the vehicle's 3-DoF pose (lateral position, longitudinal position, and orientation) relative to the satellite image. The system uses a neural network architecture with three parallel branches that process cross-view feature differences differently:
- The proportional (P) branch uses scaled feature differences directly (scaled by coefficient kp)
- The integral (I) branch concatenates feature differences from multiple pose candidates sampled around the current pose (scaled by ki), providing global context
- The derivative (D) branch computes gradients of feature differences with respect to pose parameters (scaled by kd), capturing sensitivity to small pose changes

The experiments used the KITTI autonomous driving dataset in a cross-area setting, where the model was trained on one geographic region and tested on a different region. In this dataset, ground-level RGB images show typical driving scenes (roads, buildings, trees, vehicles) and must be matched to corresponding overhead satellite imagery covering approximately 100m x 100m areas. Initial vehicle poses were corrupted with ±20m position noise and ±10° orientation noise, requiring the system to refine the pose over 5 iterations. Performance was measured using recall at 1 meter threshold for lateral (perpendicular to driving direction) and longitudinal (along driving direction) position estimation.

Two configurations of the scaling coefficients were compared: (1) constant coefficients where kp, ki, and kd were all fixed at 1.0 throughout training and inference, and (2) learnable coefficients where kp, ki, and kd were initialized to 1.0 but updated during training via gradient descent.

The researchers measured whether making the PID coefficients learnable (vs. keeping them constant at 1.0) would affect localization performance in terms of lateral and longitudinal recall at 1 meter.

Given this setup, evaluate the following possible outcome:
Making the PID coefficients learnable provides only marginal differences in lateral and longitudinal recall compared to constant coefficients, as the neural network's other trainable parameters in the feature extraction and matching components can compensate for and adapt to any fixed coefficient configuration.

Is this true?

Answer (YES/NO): NO